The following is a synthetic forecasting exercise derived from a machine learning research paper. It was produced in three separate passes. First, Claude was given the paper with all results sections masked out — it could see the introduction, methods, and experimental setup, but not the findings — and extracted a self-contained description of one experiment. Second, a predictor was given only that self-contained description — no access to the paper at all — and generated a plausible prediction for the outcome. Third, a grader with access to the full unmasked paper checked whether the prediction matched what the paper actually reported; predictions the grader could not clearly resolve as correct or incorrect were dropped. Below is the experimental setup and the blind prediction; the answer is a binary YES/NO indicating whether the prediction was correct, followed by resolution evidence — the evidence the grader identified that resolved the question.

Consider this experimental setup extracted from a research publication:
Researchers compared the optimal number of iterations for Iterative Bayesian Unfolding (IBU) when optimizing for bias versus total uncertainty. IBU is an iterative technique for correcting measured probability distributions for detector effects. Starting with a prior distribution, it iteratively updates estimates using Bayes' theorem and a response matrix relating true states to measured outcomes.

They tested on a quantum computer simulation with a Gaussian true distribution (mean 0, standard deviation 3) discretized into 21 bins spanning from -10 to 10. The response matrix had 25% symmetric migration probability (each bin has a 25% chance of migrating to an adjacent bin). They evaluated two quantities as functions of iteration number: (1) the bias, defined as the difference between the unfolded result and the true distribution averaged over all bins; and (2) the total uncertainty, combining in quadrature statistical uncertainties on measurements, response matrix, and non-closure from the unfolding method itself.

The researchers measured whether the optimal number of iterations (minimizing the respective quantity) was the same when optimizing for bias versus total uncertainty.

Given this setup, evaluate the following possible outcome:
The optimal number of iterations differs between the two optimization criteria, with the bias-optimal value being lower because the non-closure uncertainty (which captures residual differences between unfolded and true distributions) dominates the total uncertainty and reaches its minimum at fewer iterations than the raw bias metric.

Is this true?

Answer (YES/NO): NO